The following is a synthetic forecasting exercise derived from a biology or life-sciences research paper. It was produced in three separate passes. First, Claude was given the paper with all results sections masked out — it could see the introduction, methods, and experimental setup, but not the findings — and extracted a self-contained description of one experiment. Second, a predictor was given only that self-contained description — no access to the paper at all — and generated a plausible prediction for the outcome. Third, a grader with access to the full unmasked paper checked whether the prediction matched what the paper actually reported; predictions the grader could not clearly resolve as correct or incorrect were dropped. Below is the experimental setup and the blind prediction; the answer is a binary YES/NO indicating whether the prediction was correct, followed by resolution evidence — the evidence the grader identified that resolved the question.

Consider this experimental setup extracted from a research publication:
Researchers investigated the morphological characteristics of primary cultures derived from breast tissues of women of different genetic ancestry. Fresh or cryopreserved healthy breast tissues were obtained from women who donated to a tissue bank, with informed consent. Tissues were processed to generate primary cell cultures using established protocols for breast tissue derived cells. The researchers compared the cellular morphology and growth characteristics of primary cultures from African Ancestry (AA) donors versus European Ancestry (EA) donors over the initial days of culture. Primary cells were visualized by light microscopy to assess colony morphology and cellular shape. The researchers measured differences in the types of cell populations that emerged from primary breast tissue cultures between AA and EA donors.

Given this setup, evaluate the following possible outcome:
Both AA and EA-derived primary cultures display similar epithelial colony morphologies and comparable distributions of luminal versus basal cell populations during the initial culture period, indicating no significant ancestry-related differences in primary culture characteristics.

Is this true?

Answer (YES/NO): NO